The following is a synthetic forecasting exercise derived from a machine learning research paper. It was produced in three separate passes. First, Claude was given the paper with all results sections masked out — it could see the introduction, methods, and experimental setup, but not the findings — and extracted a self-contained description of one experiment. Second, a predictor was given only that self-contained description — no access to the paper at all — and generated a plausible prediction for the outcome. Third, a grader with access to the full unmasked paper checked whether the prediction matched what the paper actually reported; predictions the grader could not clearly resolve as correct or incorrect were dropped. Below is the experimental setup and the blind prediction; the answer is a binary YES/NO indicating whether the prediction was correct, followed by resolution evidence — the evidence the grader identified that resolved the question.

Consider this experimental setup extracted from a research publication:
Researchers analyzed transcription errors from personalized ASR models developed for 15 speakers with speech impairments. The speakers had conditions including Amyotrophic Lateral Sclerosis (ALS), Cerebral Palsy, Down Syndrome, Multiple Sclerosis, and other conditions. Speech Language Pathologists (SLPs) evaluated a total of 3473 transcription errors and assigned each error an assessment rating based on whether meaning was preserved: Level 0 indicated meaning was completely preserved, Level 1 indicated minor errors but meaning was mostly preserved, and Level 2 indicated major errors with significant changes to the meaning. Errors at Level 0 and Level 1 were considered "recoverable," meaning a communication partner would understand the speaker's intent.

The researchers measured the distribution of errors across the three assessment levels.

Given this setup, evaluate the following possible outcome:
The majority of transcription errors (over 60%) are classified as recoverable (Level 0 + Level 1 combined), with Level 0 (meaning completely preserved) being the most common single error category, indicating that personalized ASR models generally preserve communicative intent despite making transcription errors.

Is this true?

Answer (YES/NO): NO